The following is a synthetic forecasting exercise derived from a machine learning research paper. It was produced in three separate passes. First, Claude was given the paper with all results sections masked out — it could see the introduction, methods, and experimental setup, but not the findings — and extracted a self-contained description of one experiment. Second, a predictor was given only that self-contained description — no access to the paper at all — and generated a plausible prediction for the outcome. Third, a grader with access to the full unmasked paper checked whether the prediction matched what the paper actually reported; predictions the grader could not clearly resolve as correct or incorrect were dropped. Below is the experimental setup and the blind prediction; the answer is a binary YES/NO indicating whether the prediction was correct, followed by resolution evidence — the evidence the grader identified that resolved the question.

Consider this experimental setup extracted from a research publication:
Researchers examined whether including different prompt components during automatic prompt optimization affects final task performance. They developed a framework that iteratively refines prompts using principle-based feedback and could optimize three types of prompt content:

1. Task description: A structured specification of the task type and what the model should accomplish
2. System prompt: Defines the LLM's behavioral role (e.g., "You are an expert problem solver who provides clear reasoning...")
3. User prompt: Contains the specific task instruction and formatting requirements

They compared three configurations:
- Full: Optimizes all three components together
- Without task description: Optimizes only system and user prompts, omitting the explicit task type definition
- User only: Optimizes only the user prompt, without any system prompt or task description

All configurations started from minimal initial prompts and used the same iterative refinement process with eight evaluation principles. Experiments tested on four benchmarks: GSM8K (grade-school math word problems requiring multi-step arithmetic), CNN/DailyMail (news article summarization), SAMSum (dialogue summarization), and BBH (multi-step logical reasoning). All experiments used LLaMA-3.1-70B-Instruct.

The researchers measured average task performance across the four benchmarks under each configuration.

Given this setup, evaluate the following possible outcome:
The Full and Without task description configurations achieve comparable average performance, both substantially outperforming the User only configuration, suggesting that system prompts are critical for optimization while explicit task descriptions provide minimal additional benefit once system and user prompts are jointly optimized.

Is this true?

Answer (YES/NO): NO